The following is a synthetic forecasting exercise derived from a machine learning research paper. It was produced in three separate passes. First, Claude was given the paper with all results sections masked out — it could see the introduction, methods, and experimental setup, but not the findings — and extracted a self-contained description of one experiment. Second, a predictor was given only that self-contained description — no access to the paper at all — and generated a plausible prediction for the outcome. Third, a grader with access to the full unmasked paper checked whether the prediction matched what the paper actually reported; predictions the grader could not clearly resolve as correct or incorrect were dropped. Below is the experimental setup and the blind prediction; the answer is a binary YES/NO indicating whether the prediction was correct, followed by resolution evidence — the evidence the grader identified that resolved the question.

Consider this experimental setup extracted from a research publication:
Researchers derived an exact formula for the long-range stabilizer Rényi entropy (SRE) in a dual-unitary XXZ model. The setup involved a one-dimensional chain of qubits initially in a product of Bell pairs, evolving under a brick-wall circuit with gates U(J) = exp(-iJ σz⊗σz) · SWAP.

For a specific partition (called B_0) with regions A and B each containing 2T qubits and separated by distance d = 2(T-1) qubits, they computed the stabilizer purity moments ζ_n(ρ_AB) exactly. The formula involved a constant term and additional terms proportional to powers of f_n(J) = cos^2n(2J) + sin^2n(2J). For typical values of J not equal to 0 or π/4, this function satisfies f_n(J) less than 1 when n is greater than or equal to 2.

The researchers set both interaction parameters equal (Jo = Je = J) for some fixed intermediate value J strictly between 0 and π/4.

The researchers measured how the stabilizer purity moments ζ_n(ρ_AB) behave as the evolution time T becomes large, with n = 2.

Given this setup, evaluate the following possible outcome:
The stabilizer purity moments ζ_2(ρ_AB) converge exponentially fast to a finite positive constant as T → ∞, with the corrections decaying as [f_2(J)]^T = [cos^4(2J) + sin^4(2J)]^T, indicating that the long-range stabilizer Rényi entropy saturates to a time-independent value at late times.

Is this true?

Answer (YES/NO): NO